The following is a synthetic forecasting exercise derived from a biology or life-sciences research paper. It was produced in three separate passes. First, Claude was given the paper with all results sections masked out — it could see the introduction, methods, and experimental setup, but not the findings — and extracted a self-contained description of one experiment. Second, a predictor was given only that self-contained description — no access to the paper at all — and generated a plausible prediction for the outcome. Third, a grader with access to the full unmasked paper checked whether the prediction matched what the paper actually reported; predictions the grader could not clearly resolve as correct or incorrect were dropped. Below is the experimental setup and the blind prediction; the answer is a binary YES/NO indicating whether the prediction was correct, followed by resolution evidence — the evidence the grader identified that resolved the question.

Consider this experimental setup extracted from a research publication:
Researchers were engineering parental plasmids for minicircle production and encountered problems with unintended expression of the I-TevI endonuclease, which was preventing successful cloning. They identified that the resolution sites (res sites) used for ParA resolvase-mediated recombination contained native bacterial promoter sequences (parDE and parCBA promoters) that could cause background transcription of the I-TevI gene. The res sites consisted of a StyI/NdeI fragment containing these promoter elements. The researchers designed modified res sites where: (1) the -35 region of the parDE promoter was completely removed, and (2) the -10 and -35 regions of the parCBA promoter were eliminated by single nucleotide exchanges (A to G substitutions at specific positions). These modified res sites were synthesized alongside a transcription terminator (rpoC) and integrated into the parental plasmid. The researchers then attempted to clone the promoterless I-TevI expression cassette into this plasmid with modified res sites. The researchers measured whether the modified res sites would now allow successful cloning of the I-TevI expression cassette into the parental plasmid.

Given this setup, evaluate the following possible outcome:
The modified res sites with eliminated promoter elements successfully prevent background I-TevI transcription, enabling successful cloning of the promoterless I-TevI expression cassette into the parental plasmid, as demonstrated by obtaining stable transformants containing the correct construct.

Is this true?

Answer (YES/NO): YES